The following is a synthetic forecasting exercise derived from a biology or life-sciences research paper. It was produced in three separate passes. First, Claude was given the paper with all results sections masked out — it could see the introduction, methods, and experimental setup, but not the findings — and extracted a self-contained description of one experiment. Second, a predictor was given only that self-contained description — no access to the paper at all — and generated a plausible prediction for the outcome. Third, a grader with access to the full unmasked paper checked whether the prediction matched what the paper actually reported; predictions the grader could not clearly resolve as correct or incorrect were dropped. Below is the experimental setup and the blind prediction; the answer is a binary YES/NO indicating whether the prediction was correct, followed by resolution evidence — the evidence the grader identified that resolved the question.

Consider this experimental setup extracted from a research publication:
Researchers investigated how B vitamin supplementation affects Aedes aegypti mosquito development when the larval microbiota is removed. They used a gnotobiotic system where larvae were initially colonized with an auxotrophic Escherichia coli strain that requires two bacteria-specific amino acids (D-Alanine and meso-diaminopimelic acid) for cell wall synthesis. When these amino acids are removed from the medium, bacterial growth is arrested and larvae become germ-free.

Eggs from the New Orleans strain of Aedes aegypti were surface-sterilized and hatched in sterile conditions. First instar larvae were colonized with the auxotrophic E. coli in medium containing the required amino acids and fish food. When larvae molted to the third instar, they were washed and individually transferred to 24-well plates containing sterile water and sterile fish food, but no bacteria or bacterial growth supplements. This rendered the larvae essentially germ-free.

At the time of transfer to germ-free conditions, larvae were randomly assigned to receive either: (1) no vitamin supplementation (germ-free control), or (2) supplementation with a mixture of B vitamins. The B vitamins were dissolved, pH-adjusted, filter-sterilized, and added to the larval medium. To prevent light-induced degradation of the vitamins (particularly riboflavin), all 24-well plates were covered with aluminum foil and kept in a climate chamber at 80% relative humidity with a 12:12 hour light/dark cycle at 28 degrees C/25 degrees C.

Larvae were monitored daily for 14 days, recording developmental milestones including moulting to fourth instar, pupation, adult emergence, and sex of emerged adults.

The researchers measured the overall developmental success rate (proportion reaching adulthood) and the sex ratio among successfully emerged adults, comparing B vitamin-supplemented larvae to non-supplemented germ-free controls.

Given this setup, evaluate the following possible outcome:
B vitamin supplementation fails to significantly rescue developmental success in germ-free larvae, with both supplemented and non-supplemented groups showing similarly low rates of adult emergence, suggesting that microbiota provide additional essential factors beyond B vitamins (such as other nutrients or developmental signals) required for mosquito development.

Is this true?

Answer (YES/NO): YES